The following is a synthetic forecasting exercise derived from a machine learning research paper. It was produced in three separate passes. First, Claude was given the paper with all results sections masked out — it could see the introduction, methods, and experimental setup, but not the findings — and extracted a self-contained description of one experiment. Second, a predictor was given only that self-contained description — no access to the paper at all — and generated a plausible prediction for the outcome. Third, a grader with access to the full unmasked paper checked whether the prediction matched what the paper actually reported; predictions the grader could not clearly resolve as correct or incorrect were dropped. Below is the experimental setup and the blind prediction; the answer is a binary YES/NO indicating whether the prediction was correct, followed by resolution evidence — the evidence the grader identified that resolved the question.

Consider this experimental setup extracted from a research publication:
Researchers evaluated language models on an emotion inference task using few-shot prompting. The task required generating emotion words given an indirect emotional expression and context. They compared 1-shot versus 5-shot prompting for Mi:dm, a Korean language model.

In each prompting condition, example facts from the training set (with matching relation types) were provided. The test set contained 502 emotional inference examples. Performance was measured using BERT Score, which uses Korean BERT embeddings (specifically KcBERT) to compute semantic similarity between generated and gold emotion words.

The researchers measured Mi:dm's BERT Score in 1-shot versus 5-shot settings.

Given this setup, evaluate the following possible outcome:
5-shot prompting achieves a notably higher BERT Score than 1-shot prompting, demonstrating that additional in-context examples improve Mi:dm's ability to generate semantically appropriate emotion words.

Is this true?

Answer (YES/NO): YES